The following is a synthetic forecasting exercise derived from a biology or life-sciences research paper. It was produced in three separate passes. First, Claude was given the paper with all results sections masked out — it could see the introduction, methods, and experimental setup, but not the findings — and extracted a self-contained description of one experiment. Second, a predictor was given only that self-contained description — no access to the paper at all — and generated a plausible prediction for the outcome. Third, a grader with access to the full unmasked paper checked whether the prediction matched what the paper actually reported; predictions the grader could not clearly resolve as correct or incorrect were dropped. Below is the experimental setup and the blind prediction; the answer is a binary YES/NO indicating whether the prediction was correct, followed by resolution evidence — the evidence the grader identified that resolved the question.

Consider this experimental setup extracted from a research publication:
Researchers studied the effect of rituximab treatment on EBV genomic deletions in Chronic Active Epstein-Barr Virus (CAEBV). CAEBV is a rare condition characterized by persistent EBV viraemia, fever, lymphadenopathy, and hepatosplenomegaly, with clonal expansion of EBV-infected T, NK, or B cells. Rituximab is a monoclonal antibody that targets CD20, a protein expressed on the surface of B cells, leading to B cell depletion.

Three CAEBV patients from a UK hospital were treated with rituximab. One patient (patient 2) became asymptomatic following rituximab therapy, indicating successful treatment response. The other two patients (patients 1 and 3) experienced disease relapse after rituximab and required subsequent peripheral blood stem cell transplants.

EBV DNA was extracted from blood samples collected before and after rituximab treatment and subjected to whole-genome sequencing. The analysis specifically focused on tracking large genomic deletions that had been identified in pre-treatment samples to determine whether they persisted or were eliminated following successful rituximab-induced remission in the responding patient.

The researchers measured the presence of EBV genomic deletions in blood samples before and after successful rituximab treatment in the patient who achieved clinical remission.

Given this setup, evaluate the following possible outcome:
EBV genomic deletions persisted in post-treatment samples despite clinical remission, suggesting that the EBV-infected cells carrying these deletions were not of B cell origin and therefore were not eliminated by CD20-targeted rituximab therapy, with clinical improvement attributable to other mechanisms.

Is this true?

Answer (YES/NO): NO